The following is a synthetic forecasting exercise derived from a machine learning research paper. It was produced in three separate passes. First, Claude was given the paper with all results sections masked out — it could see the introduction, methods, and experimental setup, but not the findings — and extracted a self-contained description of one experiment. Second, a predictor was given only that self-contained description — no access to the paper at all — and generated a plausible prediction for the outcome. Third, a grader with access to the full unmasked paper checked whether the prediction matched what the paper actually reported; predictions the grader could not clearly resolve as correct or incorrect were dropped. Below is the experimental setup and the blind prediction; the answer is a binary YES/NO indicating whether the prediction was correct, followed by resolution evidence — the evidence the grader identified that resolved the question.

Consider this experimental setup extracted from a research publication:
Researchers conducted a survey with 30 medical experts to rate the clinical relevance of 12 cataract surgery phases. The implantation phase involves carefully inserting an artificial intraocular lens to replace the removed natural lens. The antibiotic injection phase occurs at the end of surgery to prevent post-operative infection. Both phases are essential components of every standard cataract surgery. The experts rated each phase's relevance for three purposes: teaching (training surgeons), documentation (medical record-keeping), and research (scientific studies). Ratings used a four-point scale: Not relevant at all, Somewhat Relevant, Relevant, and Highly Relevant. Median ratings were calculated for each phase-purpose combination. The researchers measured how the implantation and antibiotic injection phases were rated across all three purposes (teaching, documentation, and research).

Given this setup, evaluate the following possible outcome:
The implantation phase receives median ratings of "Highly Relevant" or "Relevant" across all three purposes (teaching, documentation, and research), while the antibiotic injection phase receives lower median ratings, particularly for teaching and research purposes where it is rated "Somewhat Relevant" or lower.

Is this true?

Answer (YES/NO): NO